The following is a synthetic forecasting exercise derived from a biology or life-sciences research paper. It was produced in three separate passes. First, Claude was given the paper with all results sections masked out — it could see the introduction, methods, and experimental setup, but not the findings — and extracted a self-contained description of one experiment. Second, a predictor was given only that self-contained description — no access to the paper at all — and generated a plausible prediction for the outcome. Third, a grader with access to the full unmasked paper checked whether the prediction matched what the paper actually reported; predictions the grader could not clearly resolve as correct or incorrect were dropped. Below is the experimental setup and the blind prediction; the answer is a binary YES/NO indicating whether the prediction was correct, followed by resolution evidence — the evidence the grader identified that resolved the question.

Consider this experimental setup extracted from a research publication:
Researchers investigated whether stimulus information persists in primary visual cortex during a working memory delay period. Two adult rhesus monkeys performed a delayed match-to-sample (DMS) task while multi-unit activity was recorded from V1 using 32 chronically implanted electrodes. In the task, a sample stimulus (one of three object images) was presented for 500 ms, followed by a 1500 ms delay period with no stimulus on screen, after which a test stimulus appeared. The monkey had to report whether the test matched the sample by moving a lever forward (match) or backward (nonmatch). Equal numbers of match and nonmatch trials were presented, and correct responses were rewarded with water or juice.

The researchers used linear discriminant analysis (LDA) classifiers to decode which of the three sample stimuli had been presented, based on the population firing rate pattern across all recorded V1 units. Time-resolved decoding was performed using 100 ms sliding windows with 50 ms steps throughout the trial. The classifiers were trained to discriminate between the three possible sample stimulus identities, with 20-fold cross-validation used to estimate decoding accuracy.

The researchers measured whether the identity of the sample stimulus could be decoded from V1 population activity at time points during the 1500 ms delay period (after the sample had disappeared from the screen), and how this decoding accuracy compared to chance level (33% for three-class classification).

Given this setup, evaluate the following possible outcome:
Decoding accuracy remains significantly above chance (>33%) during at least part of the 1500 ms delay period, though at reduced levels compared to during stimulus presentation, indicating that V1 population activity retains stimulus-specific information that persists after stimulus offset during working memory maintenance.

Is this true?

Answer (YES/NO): YES